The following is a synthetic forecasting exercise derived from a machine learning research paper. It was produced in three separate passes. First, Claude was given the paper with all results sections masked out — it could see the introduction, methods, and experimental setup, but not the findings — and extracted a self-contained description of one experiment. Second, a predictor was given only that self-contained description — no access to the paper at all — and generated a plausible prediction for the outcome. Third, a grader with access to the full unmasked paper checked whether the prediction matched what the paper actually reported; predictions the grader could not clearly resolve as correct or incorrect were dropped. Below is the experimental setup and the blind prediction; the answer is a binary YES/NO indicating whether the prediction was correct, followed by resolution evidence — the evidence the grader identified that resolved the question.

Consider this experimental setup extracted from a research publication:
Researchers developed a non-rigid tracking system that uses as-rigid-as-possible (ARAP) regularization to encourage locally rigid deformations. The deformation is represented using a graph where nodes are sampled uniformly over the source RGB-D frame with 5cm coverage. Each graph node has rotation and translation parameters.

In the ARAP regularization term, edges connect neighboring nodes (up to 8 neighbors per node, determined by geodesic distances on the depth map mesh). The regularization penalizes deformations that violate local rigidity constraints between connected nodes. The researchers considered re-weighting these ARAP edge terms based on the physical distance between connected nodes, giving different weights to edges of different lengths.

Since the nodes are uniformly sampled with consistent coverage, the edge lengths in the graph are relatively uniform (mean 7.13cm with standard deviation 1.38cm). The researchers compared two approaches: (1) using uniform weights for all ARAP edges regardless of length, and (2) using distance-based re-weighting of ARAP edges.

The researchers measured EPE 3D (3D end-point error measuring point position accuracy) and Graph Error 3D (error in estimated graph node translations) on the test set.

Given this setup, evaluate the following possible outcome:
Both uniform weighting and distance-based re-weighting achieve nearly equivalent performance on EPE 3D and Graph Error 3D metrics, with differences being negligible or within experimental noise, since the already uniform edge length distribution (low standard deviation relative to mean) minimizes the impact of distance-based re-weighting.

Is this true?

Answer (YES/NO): NO